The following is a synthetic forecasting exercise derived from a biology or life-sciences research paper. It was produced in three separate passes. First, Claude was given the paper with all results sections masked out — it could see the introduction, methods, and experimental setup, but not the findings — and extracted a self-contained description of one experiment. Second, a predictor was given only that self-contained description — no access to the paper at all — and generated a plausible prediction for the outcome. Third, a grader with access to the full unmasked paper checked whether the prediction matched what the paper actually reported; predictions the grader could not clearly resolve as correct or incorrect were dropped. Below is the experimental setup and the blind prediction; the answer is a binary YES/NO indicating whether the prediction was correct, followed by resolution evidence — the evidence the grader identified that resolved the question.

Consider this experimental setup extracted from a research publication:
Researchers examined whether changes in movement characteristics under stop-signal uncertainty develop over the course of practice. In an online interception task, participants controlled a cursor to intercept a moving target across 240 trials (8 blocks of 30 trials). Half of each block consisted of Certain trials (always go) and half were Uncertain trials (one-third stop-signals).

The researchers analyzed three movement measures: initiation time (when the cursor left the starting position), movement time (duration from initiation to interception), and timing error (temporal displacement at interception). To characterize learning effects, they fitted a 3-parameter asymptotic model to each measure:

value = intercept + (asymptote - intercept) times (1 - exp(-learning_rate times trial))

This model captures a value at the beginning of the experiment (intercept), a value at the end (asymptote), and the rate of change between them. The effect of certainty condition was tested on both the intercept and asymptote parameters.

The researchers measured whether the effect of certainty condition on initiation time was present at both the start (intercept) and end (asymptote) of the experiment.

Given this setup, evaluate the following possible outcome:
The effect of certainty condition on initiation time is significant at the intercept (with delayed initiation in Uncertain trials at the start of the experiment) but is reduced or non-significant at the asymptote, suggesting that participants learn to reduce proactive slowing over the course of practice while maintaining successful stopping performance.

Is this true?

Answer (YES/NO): NO